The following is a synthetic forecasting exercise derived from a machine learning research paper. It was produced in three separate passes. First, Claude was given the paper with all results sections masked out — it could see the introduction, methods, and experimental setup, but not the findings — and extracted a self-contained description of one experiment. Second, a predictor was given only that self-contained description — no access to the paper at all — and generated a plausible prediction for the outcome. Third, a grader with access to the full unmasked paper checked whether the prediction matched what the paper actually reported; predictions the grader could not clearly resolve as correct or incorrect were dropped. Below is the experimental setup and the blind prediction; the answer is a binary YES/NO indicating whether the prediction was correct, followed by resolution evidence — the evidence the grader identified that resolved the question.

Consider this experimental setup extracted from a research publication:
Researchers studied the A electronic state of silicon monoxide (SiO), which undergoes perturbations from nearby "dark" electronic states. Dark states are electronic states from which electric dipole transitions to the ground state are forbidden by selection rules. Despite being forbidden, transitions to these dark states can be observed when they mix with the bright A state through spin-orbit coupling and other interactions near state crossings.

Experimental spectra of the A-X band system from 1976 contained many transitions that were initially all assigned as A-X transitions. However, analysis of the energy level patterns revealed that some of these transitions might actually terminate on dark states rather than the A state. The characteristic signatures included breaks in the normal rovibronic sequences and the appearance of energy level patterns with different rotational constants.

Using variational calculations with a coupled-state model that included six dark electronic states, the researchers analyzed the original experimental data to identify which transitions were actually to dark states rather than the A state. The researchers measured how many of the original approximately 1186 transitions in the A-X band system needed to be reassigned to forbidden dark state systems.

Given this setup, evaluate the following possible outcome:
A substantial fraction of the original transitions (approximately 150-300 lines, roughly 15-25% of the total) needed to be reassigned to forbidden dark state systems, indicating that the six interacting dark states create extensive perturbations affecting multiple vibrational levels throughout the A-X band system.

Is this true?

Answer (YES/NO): NO